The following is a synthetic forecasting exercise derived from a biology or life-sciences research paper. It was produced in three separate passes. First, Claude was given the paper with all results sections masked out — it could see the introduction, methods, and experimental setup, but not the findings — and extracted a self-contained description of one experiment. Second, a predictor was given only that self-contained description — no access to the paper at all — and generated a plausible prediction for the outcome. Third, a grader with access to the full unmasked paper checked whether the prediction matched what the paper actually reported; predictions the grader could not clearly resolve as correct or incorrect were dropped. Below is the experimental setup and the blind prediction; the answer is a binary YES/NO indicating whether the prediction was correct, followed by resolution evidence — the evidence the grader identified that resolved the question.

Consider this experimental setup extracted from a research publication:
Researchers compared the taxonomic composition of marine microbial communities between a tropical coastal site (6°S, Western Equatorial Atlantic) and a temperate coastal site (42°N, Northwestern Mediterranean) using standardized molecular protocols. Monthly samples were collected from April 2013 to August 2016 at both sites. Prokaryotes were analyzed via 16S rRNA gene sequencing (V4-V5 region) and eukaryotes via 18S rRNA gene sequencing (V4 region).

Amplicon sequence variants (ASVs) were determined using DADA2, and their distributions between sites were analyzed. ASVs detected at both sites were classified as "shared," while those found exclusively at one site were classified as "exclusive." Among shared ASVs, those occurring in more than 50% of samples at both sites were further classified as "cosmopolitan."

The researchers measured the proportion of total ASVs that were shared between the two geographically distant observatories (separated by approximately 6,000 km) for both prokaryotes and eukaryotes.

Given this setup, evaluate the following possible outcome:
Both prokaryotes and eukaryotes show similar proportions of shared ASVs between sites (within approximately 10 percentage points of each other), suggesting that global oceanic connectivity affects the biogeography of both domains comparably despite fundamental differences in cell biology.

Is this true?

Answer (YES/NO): YES